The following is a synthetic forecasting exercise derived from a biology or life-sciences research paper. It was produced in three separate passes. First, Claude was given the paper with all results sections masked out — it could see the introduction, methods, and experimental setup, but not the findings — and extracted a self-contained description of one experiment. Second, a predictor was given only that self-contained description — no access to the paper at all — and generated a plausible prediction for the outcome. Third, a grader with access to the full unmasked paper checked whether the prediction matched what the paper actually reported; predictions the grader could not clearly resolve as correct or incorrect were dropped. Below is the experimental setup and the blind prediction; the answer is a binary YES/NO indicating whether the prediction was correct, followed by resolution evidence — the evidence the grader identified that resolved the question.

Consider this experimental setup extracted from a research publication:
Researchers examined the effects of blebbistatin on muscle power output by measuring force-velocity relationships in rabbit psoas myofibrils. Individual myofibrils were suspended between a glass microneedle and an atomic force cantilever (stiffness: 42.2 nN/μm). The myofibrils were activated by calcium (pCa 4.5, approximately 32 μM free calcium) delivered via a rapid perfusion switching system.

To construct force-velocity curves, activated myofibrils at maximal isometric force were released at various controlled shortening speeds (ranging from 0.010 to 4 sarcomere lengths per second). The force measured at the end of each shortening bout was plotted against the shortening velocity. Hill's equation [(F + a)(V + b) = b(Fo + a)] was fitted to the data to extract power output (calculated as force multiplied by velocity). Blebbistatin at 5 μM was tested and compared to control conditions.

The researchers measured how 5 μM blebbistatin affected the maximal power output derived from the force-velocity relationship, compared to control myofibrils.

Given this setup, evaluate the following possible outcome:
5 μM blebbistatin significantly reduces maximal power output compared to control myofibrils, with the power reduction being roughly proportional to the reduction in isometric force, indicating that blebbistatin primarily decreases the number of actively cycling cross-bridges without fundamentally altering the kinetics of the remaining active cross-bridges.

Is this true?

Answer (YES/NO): NO